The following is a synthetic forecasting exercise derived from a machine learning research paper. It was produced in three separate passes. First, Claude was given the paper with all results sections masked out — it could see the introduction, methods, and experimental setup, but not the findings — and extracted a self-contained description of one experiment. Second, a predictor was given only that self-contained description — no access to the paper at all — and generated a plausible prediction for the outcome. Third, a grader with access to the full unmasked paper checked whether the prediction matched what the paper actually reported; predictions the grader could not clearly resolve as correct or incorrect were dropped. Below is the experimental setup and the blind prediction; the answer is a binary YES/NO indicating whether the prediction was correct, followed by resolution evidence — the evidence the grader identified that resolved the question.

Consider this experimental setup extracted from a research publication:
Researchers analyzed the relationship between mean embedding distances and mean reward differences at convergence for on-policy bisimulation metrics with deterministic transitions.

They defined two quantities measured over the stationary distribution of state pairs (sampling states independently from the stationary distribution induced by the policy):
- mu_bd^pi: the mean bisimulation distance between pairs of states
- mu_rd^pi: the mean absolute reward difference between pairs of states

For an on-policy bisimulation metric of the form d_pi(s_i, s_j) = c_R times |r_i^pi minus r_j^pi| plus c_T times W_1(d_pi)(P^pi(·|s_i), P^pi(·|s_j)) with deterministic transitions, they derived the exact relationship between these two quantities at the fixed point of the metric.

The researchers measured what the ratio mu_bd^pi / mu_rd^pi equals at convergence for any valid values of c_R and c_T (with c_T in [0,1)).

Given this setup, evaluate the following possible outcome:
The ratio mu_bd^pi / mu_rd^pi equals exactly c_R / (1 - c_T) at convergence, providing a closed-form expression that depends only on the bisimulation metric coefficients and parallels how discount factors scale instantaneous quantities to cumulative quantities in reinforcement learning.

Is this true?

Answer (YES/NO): YES